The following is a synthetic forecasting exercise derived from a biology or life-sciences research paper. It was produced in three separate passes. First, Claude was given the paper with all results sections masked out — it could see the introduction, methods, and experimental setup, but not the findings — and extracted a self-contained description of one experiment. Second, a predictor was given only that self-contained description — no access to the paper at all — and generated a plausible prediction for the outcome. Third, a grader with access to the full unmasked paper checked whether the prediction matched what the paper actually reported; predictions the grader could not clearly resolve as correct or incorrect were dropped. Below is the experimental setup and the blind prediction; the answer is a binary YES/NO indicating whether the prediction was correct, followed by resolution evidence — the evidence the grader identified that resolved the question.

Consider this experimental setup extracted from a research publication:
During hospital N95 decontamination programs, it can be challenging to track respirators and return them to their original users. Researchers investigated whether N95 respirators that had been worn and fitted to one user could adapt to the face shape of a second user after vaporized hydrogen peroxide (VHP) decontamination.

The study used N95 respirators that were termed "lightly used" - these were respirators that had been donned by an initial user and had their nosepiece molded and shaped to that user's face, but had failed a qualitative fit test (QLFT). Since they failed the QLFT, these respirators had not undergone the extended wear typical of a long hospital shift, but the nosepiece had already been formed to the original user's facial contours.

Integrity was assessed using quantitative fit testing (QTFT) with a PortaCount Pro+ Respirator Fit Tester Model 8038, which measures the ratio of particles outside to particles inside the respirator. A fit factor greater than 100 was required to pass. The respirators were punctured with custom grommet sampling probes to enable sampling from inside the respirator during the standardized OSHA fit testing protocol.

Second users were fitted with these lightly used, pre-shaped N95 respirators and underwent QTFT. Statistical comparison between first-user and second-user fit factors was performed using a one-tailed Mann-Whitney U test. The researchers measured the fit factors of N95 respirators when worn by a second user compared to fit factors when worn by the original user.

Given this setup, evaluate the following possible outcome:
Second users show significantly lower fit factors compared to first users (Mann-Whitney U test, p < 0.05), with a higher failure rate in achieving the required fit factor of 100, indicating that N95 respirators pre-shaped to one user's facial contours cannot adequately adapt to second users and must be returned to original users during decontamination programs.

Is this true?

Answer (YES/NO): NO